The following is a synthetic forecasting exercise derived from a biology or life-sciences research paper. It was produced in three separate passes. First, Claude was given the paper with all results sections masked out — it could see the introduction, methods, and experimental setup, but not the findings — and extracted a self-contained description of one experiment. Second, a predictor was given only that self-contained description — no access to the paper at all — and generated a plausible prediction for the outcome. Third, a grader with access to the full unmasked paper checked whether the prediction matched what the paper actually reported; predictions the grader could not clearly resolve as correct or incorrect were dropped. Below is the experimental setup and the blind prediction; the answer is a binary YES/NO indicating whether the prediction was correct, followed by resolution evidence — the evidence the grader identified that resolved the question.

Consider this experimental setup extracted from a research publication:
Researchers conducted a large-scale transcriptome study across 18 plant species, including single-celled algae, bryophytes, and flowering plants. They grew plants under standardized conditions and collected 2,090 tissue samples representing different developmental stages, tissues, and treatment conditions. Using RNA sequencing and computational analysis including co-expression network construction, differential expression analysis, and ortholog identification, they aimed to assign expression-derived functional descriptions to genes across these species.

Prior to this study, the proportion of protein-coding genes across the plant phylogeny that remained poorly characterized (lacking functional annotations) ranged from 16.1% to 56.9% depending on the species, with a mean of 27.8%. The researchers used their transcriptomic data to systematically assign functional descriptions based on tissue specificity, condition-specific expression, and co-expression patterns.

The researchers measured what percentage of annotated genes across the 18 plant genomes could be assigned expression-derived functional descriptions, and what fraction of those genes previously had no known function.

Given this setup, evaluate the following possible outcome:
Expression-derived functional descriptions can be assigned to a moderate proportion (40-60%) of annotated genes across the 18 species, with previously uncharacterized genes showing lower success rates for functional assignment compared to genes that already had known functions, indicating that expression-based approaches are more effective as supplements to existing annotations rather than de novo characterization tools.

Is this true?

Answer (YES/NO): YES